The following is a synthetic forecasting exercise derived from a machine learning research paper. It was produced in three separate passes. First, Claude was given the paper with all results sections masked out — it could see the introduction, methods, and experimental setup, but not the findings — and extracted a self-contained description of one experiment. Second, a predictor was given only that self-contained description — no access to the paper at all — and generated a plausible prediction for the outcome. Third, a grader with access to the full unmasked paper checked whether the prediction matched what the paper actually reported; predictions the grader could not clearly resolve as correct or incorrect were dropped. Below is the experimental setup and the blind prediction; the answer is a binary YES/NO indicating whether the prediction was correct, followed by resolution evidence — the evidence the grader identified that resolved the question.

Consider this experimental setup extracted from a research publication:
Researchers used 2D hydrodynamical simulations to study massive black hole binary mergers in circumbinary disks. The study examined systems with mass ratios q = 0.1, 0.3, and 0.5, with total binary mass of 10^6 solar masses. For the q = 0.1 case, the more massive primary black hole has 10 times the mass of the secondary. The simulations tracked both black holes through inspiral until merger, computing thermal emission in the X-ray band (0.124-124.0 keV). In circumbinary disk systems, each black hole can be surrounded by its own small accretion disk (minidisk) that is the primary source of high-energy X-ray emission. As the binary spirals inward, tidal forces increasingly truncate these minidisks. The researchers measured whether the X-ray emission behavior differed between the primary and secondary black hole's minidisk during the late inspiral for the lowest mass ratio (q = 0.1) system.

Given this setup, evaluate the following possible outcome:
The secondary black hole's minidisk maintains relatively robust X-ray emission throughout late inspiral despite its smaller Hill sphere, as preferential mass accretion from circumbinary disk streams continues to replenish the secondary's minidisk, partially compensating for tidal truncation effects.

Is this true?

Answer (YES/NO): NO